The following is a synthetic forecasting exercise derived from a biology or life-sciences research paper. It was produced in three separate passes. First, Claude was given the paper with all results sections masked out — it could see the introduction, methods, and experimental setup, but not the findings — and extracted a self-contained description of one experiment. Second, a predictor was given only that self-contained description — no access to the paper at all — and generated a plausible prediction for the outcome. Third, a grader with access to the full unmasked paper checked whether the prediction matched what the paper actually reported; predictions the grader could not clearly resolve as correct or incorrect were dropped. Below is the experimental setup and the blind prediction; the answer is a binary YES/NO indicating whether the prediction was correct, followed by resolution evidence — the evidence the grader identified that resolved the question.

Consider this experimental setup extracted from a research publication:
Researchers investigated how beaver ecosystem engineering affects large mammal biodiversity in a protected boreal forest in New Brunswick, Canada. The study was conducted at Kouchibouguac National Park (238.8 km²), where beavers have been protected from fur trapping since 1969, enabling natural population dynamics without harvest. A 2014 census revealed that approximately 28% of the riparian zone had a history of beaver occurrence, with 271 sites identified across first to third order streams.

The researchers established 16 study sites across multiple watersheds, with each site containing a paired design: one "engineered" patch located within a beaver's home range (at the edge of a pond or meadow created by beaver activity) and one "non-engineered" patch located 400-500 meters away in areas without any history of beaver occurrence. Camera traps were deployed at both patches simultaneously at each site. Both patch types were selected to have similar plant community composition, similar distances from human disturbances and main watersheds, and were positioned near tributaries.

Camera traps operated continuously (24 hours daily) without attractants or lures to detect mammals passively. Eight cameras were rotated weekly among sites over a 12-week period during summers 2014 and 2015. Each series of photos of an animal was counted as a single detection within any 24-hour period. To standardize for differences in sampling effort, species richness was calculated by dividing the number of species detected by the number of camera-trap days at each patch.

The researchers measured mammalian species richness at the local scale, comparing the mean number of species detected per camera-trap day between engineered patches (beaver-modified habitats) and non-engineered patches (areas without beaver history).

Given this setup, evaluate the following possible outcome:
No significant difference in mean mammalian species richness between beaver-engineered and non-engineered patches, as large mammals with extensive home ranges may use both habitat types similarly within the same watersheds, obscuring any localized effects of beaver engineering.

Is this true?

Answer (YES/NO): NO